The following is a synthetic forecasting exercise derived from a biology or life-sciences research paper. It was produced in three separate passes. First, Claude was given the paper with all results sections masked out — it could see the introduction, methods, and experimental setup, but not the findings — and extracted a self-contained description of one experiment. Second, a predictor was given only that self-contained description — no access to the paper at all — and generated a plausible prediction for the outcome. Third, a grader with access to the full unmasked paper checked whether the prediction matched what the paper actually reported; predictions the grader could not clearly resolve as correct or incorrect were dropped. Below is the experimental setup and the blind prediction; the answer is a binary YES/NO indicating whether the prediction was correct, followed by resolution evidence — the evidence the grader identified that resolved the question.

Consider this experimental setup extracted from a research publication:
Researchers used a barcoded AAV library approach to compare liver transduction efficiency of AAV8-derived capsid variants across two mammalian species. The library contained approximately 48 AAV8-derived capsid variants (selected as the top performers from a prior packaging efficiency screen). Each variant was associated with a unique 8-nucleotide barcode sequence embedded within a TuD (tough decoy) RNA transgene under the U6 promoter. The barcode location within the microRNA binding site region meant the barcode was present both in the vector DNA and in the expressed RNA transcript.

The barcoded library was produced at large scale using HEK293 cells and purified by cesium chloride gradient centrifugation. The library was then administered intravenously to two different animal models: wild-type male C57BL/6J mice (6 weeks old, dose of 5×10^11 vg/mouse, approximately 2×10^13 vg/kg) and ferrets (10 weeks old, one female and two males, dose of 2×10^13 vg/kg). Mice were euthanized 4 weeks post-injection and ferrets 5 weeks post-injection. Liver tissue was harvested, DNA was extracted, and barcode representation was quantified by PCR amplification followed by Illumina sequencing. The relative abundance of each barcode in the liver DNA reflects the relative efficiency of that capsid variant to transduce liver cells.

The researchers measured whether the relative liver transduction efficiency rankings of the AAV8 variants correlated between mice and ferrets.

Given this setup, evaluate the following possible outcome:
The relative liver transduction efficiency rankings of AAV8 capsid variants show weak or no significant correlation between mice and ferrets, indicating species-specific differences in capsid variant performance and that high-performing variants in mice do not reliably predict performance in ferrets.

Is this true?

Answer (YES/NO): NO